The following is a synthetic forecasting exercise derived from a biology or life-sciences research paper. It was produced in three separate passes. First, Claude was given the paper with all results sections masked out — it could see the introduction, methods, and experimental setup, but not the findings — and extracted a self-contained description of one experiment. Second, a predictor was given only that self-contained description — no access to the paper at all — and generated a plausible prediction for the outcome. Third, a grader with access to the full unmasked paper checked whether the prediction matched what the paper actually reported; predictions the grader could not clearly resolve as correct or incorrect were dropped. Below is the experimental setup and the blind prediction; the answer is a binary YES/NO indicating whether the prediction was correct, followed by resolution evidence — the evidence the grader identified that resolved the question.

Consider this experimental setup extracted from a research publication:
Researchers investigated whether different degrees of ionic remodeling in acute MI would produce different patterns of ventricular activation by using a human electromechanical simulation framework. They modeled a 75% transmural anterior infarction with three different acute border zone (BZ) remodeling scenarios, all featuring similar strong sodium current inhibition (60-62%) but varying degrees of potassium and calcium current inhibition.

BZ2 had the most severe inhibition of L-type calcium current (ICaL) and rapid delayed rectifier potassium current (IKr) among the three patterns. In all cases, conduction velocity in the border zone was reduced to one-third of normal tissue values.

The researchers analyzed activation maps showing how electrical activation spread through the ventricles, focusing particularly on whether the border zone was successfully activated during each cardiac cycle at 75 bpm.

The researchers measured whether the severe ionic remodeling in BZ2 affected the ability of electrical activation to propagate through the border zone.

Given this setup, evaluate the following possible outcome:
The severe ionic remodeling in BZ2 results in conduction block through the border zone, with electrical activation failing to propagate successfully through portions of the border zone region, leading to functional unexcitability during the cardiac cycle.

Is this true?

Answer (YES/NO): YES